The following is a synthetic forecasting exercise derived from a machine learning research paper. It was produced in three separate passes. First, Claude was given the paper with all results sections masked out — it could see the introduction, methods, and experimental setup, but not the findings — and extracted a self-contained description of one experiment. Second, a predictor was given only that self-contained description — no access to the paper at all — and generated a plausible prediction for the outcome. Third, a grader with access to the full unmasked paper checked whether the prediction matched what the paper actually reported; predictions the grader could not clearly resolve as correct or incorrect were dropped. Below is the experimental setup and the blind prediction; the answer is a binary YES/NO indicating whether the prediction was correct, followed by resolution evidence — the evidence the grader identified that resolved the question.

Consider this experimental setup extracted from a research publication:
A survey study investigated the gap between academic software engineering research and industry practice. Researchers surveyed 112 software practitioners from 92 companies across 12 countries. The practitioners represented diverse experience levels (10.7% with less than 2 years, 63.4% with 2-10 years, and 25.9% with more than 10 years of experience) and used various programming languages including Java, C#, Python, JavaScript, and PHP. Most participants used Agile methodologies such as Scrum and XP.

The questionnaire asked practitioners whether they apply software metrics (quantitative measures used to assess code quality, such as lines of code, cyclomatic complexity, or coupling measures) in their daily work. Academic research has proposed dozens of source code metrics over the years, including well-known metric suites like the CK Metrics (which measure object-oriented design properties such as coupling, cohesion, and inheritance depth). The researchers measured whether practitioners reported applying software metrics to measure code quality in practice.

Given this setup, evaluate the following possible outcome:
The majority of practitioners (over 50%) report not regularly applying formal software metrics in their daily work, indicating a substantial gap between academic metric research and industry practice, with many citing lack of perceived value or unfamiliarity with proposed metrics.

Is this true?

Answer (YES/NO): NO